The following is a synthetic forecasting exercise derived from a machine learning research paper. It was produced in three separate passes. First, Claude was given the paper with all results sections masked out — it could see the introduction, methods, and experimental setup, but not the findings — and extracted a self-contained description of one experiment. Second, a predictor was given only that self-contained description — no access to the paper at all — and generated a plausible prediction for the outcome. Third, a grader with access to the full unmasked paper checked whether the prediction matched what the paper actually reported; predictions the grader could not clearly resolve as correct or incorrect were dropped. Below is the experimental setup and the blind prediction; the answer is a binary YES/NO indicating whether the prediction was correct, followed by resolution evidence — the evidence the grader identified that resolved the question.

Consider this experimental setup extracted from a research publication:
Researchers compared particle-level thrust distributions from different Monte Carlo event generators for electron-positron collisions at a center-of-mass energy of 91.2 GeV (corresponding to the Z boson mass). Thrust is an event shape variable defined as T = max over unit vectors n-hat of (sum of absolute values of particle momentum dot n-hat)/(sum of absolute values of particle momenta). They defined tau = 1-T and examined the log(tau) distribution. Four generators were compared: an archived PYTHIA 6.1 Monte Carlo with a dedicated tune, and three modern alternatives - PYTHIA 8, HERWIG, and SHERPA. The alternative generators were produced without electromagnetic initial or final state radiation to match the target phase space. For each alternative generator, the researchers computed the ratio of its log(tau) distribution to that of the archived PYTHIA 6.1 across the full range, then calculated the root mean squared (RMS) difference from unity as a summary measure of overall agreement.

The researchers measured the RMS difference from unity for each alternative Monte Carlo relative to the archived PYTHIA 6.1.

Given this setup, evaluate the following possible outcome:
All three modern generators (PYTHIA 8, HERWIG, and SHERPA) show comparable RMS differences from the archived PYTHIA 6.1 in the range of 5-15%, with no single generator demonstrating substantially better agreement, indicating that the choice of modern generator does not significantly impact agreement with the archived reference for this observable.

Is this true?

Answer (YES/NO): NO